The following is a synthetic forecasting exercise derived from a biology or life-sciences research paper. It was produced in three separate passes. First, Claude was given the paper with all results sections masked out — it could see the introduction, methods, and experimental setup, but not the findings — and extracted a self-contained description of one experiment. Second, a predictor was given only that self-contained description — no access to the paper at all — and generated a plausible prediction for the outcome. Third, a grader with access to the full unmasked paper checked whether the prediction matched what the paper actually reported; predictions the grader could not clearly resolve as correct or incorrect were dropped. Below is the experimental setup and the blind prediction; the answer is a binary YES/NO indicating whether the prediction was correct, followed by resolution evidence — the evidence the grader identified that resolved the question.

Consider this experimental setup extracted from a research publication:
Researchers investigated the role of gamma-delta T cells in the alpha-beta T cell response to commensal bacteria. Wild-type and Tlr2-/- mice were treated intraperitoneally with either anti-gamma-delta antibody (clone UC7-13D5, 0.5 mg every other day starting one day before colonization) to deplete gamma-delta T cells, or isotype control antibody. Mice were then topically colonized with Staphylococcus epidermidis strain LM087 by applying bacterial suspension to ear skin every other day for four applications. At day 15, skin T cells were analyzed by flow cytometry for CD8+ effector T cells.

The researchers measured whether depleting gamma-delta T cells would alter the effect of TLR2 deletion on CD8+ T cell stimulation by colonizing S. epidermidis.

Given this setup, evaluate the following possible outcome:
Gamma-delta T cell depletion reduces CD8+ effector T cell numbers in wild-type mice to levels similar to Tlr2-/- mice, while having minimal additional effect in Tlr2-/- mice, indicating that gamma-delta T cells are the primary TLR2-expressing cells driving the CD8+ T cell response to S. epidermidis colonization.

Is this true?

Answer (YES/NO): NO